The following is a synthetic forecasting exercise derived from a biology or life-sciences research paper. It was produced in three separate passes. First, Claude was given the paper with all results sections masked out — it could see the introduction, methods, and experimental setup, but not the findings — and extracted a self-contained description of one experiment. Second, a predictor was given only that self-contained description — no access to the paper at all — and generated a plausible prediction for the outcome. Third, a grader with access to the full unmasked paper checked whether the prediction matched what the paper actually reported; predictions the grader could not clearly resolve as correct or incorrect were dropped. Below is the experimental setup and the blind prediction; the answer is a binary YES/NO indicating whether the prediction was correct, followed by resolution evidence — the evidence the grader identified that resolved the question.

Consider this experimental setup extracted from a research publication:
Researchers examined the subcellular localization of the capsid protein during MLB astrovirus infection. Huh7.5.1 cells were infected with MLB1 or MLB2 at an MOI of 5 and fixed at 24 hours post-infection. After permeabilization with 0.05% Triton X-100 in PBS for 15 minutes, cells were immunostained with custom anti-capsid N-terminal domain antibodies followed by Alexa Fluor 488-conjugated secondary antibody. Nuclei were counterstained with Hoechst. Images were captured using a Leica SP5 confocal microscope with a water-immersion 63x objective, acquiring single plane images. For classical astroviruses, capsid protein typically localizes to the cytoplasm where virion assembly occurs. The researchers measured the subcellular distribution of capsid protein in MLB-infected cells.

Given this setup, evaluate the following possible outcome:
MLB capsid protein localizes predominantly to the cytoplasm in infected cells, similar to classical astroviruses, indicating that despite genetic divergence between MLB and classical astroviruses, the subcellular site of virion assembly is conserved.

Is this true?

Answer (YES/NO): YES